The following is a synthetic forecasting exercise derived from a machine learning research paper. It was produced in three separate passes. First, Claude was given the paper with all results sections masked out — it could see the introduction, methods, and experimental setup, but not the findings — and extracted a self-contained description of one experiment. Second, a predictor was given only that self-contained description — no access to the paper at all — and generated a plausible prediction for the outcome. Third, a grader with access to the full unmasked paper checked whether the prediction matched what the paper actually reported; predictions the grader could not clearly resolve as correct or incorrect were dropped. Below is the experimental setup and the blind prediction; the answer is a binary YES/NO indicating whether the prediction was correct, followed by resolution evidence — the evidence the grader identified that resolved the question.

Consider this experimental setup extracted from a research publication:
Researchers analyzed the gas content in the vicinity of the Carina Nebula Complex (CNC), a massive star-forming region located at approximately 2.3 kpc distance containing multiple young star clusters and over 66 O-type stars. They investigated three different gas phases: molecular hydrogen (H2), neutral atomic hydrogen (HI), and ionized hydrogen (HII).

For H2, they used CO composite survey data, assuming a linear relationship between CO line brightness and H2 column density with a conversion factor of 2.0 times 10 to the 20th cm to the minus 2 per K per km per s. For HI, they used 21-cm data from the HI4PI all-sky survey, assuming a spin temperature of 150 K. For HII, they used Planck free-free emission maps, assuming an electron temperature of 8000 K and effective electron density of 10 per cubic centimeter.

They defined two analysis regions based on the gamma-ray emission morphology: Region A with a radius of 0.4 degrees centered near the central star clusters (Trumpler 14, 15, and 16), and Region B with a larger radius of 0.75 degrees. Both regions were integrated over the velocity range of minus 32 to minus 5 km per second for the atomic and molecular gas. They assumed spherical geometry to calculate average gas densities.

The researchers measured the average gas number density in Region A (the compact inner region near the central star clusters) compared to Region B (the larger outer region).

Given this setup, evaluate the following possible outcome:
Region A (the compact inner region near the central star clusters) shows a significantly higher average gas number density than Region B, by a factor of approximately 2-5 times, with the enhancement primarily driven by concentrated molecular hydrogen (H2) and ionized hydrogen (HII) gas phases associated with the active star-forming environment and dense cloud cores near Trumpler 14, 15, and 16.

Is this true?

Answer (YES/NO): YES